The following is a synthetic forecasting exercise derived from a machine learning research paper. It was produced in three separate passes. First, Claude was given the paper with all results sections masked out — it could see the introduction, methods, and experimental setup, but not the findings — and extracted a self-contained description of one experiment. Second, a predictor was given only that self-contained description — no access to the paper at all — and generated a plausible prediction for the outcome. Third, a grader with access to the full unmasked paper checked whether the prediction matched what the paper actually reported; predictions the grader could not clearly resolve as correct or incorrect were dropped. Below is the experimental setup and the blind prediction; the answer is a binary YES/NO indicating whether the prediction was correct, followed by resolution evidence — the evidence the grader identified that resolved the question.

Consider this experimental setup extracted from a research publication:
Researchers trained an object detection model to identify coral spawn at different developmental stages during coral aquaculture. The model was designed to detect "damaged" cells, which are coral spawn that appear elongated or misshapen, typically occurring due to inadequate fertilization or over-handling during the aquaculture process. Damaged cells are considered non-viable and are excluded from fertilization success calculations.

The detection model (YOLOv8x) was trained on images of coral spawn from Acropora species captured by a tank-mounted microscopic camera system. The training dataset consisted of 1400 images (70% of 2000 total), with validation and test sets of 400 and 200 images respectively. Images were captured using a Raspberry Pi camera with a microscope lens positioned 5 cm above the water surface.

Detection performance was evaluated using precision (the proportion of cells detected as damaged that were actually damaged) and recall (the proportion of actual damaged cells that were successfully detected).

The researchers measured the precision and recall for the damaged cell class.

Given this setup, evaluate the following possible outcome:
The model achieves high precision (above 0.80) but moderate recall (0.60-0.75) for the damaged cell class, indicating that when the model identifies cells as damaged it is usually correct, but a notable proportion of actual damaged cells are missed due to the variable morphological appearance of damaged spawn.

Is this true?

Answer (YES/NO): NO